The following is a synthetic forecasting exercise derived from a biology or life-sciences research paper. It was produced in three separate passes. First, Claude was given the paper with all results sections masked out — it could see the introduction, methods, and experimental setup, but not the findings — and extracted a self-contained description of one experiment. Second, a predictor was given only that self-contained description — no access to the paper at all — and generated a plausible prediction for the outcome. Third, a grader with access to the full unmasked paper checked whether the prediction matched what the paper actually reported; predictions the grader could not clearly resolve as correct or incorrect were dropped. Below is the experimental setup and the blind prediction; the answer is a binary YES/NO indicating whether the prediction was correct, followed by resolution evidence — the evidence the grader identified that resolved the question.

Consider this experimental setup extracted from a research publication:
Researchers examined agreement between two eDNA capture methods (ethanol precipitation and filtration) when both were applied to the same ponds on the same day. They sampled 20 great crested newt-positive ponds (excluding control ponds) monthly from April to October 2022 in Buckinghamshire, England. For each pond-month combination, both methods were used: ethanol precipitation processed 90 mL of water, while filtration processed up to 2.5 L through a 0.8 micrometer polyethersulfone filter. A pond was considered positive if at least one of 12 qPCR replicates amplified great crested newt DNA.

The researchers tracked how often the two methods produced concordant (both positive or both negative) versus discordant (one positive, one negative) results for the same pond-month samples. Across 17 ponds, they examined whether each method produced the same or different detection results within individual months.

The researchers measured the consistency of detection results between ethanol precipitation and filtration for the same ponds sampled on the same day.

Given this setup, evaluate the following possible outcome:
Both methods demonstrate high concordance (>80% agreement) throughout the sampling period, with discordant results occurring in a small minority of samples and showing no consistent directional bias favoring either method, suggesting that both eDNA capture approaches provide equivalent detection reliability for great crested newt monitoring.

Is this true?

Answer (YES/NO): NO